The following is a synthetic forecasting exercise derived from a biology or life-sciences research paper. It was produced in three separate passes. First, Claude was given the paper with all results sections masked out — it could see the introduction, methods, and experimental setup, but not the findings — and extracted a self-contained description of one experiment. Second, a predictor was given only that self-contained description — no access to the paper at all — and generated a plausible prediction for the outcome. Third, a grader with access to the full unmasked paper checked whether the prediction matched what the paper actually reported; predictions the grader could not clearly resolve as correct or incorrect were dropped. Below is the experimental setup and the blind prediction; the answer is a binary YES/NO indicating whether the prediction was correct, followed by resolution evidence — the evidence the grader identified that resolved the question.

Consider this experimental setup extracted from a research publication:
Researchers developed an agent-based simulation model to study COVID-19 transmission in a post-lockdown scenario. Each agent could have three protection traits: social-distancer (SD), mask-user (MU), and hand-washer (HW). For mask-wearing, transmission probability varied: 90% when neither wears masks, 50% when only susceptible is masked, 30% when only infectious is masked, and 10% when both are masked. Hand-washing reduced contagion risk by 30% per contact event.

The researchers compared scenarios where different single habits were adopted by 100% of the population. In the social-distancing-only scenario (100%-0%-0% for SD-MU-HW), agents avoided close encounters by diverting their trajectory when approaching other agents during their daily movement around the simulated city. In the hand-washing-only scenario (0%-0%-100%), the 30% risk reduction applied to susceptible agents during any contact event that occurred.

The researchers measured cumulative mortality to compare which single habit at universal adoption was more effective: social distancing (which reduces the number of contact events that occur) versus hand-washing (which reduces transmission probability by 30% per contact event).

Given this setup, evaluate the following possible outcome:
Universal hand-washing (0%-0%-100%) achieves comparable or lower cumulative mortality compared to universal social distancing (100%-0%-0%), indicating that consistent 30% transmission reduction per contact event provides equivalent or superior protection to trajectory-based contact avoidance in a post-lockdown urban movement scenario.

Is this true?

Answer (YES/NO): NO